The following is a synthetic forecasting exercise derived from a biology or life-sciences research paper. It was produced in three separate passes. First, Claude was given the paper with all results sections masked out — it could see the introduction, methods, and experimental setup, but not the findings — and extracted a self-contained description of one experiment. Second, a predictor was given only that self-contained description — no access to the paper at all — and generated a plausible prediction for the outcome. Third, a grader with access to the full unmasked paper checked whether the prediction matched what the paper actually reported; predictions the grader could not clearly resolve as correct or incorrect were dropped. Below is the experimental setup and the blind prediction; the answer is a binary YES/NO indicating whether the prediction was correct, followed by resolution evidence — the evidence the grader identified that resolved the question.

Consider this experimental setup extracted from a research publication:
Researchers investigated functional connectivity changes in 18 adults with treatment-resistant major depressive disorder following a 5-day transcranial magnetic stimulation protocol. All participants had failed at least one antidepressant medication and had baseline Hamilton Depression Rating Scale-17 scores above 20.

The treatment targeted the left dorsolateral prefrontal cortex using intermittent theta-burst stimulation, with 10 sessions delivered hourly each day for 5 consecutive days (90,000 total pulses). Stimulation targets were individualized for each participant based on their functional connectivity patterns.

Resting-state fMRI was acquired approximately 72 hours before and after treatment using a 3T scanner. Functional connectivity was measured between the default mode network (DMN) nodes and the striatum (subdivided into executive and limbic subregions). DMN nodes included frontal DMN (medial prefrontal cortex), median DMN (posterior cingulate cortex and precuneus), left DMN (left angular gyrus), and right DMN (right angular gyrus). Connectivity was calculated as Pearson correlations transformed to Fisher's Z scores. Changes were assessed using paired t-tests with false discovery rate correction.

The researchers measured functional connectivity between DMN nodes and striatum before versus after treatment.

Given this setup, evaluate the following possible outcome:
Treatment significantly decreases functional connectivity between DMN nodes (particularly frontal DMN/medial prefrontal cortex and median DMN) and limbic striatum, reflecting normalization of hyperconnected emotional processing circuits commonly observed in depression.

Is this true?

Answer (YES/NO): NO